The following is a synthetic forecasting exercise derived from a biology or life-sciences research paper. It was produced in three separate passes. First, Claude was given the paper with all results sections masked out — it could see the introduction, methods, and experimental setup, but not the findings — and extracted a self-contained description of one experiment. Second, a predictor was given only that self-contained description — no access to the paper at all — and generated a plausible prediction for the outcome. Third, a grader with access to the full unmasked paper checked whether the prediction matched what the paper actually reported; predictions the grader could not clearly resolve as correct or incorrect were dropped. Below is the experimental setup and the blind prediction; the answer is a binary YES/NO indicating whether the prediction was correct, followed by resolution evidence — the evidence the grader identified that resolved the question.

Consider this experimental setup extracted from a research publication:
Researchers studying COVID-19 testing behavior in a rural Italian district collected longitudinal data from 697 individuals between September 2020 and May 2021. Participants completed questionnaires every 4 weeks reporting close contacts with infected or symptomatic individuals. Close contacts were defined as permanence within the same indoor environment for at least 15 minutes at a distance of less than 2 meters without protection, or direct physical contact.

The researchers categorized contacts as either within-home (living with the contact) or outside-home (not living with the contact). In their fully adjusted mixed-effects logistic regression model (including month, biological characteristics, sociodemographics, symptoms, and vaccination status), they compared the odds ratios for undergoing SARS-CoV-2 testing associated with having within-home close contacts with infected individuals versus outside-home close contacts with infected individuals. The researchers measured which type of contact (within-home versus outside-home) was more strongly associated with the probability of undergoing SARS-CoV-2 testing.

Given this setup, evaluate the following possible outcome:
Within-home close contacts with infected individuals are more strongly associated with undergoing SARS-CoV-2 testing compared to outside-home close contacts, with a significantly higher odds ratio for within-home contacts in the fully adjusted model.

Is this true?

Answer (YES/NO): NO